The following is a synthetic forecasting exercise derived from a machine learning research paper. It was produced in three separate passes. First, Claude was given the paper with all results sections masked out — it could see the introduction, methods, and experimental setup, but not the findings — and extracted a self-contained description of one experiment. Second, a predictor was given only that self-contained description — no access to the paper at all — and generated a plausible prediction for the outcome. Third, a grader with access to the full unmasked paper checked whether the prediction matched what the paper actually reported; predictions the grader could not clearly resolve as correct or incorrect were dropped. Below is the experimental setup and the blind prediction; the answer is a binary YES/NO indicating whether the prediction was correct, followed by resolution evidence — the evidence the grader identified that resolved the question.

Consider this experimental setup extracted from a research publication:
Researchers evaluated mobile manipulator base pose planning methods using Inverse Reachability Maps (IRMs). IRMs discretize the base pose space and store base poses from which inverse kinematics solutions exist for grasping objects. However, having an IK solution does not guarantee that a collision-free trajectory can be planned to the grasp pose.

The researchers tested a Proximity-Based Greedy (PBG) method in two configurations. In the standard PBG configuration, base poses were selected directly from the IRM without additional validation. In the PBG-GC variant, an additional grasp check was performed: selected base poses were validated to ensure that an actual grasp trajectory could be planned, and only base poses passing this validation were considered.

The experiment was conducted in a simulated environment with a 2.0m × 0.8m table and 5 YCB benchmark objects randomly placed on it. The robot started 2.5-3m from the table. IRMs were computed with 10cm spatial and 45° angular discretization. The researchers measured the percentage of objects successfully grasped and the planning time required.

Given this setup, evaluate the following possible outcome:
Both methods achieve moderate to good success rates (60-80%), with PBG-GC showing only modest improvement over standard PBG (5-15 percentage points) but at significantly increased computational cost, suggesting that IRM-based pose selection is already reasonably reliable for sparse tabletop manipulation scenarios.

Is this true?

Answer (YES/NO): NO